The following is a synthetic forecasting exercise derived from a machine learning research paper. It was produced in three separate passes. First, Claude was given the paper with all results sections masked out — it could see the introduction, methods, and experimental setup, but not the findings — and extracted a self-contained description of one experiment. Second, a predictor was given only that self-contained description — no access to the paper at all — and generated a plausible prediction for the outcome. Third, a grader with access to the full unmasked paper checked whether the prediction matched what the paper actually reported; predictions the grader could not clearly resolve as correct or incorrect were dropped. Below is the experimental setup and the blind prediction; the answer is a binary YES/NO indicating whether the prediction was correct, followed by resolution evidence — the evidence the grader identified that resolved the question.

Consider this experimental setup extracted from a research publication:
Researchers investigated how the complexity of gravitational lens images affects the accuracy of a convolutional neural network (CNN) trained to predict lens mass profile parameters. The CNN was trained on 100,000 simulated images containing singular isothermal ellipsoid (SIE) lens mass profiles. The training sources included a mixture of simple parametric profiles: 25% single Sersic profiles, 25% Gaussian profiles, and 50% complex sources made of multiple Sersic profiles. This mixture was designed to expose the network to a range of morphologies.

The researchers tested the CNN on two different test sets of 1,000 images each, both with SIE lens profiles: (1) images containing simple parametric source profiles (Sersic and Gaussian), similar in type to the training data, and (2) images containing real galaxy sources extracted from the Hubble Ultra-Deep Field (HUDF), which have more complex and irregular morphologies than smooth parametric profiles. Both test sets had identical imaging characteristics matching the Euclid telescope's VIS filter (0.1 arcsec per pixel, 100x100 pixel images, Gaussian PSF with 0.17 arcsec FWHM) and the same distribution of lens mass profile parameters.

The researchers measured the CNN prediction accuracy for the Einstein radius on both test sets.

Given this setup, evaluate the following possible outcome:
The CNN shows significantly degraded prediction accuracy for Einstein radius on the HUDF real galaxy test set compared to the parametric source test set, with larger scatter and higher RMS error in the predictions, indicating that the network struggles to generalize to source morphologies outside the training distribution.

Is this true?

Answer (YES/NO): YES